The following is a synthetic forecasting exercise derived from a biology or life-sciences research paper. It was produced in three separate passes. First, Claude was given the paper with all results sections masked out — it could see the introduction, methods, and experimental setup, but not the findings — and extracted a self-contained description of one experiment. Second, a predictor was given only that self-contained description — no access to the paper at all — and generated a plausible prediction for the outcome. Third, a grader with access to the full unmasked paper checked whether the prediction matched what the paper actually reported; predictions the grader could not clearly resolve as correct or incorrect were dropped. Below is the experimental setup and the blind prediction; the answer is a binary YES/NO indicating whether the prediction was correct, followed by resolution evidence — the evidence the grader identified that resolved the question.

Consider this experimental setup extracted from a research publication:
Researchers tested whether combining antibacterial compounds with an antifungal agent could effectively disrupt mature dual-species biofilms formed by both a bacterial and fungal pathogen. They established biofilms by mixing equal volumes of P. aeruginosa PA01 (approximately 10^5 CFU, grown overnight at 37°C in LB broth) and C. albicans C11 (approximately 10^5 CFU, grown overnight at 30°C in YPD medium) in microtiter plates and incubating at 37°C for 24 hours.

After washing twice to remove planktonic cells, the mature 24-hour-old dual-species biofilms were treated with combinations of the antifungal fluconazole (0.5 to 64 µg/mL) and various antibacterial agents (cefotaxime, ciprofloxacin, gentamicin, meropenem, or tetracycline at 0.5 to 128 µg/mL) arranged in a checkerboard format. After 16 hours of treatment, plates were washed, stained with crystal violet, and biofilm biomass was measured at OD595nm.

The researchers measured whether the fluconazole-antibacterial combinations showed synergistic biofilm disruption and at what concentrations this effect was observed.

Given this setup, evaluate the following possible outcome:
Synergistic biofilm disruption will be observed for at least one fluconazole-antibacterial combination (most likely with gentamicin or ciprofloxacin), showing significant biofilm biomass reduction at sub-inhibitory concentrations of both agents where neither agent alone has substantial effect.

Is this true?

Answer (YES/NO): NO